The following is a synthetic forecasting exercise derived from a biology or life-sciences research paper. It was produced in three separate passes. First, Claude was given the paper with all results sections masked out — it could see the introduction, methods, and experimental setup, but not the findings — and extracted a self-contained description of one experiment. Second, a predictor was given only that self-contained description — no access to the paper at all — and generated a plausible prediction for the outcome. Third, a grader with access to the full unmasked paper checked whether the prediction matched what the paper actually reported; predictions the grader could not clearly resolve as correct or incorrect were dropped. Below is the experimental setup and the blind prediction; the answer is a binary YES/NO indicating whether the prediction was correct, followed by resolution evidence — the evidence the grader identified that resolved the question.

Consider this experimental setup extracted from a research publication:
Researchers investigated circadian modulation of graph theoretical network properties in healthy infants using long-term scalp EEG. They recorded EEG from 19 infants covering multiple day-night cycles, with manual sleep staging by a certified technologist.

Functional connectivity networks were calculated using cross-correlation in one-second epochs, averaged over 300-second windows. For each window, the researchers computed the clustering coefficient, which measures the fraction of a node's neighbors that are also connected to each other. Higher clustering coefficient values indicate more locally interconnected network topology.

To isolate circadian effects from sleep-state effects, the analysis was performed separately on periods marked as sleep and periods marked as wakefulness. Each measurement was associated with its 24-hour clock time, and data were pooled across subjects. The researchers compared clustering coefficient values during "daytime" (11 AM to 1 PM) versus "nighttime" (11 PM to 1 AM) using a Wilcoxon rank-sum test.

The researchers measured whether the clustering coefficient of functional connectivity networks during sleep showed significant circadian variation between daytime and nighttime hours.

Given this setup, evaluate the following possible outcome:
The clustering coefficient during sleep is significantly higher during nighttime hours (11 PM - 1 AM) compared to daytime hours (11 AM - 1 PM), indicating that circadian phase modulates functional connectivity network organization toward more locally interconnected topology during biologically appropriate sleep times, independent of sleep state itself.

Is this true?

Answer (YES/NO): YES